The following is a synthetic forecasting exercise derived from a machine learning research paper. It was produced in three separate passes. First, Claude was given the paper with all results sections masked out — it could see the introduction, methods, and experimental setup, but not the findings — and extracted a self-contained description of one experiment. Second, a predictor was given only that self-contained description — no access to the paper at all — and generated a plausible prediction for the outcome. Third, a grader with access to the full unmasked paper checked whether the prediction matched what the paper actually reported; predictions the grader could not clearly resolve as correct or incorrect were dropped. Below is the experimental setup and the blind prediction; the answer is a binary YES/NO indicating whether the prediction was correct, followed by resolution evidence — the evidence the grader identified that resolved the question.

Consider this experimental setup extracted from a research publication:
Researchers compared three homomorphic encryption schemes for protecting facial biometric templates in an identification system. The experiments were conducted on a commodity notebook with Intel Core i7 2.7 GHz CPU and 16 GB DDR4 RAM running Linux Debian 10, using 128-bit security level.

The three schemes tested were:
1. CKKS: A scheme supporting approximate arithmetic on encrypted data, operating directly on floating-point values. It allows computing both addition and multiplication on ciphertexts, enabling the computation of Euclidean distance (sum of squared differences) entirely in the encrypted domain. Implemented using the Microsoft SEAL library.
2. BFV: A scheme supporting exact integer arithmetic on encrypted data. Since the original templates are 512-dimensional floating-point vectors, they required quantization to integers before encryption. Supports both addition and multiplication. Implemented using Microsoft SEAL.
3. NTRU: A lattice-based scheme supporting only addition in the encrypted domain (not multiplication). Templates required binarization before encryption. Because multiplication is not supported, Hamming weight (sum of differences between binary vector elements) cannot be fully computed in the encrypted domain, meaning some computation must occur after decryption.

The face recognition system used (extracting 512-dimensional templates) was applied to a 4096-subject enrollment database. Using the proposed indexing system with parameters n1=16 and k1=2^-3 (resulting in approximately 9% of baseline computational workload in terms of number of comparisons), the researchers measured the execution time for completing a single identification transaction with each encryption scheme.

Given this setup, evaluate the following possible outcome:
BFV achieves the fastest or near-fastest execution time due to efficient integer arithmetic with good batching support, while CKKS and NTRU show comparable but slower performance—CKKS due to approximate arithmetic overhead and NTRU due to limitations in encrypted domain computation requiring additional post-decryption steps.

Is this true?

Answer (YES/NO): NO